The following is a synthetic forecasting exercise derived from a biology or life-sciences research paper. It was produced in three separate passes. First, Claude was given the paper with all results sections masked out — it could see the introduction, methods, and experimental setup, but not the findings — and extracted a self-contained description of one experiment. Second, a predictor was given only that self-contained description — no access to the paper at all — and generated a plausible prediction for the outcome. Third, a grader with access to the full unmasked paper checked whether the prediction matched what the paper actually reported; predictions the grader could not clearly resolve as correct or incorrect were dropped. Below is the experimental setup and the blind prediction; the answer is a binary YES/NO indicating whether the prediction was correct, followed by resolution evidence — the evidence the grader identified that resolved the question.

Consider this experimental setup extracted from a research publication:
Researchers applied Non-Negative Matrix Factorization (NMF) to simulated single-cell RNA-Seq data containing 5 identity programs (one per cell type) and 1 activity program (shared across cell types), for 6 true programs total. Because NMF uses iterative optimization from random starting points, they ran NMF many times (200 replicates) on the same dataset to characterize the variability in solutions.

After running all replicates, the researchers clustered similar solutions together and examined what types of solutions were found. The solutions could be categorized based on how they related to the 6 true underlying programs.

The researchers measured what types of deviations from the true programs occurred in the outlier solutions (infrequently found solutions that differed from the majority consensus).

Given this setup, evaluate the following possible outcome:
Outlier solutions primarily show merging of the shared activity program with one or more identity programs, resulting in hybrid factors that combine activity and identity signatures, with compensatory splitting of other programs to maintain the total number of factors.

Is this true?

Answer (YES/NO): NO